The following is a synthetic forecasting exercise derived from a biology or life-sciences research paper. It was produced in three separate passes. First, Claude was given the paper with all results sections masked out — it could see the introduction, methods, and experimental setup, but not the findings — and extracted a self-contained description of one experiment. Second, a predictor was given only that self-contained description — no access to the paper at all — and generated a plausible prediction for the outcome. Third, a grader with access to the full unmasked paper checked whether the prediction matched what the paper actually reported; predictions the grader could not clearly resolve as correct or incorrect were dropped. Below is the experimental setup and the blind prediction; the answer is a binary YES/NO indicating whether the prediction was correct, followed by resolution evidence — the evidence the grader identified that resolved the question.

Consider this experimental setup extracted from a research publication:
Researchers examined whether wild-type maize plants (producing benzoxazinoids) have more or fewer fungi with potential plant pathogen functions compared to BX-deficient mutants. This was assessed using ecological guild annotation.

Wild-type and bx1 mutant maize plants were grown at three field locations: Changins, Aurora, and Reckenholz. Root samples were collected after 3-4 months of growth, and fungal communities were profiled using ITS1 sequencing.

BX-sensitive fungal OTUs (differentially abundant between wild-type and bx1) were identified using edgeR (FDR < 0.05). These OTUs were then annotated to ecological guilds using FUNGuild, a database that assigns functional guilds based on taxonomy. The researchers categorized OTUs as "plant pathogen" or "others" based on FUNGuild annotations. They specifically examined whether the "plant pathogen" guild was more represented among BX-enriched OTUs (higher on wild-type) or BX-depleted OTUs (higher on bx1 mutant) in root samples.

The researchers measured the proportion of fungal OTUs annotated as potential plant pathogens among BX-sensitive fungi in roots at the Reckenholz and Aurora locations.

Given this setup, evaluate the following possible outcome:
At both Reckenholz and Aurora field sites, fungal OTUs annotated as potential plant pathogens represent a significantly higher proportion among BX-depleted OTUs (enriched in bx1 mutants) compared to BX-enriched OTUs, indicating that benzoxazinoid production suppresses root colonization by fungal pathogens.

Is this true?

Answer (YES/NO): NO